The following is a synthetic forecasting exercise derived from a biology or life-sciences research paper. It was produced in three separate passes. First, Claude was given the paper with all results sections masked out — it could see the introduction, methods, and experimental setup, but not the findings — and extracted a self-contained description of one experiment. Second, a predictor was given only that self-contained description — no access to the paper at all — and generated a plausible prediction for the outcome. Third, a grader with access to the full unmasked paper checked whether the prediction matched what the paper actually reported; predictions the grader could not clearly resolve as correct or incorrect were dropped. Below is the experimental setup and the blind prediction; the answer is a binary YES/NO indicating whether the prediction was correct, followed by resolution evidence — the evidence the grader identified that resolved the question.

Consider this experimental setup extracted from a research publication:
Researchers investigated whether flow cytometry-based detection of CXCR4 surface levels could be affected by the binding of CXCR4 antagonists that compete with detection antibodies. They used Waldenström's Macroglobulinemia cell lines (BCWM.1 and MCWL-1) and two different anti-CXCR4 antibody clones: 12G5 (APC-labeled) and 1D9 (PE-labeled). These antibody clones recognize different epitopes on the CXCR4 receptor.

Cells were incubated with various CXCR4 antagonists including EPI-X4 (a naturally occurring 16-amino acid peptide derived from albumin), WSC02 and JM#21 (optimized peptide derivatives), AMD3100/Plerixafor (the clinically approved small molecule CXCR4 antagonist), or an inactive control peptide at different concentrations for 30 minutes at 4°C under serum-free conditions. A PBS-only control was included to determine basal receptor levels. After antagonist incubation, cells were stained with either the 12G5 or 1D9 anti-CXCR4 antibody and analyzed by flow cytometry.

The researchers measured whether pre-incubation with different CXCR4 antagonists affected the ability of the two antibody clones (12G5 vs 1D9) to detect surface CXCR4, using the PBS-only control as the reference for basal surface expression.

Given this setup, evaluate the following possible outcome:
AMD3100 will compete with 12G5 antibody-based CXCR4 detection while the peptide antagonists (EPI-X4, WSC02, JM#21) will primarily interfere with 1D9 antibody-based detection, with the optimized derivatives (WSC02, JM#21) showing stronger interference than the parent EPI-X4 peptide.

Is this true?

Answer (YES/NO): NO